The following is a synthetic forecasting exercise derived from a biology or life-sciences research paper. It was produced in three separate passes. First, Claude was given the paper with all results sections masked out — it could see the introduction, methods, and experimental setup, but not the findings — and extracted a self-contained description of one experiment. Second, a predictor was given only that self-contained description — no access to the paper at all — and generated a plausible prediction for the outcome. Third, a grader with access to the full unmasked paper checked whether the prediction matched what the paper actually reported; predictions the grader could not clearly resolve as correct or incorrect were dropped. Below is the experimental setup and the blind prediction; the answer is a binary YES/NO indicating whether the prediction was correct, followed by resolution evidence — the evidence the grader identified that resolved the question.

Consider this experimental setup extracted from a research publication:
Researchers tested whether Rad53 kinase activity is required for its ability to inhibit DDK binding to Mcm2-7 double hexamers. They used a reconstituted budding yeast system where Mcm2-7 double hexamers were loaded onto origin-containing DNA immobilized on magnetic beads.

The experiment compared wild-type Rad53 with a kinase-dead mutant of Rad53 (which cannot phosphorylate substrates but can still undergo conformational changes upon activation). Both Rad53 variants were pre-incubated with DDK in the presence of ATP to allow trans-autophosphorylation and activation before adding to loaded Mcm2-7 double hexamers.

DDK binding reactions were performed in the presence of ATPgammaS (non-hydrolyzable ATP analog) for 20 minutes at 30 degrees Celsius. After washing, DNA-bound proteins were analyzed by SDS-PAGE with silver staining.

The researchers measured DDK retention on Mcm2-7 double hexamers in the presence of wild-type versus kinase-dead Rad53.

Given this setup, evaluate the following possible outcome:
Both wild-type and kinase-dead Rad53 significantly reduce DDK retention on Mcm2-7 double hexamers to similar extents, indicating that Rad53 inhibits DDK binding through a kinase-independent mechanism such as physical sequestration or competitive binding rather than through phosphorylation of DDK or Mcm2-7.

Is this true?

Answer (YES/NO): NO